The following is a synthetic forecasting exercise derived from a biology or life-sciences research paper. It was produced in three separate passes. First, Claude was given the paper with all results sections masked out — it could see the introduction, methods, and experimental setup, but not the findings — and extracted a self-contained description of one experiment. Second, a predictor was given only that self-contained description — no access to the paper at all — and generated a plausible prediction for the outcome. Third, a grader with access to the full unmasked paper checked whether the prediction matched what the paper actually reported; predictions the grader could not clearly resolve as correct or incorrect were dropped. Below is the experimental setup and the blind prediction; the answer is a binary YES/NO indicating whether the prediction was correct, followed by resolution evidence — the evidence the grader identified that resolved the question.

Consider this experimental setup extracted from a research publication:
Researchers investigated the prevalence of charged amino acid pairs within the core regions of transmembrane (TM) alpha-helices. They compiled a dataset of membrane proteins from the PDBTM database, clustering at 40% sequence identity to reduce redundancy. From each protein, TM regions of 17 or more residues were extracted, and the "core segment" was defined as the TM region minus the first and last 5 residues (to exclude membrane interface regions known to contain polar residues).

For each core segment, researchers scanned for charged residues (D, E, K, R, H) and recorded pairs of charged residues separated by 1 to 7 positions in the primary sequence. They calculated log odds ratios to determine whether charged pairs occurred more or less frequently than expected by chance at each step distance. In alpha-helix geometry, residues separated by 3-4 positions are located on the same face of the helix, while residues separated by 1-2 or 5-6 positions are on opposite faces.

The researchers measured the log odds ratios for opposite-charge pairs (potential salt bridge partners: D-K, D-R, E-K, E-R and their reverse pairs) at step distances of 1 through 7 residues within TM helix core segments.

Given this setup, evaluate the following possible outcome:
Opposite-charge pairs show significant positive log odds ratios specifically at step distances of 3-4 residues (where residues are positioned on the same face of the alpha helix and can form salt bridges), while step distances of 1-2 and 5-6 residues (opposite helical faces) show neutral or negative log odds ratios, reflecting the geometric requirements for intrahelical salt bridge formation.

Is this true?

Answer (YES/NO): NO